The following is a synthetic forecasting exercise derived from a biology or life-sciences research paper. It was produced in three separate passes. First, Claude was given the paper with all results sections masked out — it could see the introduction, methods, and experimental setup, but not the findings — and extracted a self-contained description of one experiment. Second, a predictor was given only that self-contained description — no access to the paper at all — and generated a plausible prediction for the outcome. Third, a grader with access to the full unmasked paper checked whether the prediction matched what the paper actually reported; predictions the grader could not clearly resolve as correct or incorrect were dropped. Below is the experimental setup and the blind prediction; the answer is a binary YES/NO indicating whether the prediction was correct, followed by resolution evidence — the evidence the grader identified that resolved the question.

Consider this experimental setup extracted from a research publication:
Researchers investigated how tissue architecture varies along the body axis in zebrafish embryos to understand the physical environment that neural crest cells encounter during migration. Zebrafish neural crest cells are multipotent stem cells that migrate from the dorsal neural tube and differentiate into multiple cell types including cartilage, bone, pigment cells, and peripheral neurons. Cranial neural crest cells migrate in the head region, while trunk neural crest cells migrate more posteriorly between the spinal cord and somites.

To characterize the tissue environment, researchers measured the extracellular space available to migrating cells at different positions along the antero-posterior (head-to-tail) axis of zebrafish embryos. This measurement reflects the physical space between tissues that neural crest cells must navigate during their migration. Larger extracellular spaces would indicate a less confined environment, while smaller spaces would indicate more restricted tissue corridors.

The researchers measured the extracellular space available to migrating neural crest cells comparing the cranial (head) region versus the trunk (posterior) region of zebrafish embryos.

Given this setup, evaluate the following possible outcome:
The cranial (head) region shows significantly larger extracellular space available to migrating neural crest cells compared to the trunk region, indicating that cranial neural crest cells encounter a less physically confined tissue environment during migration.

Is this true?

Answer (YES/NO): YES